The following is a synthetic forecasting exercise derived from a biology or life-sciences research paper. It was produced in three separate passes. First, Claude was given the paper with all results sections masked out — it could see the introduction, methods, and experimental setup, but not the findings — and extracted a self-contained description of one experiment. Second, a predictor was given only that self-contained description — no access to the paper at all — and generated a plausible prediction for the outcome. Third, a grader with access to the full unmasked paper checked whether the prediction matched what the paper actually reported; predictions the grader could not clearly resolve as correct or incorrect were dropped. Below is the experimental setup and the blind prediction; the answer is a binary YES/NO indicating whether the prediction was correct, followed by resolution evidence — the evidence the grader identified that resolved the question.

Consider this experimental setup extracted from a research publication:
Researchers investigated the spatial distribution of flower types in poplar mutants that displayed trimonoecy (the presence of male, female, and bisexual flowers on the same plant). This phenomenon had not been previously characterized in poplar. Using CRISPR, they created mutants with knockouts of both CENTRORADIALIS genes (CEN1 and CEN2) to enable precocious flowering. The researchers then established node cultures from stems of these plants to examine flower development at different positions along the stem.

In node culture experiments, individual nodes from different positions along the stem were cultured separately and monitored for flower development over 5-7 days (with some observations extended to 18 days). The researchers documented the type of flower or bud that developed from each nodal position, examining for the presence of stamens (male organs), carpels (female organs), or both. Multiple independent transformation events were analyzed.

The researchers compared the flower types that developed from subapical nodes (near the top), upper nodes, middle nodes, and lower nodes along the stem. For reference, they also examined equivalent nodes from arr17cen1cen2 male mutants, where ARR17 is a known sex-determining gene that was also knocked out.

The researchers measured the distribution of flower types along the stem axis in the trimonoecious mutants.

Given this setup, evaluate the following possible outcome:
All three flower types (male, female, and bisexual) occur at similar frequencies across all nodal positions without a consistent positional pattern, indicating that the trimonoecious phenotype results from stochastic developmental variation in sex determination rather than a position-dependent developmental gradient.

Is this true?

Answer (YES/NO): NO